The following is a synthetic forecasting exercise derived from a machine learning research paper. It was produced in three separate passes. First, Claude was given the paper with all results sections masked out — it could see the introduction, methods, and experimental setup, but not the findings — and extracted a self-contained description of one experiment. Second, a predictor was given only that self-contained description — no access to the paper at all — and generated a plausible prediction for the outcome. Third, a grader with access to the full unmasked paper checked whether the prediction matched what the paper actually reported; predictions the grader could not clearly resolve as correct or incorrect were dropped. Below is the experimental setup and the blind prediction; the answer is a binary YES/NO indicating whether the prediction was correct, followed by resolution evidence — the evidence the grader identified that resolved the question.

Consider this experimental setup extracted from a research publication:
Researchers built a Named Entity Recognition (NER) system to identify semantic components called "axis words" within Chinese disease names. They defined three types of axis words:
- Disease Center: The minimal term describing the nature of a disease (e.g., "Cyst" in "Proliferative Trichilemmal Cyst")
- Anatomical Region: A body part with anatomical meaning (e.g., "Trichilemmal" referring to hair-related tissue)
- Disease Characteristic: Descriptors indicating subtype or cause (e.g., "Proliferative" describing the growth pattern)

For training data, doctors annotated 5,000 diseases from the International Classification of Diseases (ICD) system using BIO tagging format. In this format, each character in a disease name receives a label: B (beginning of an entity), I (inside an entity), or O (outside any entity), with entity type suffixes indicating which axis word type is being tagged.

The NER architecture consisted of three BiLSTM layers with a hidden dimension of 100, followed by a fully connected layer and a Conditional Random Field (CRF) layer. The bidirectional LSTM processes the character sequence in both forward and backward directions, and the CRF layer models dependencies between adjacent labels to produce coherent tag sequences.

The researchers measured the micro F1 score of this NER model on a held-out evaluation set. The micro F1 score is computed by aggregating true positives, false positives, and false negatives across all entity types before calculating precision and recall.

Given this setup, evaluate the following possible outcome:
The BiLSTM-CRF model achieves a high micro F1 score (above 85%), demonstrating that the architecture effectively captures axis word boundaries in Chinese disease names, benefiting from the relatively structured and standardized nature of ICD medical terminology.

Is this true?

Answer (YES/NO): NO